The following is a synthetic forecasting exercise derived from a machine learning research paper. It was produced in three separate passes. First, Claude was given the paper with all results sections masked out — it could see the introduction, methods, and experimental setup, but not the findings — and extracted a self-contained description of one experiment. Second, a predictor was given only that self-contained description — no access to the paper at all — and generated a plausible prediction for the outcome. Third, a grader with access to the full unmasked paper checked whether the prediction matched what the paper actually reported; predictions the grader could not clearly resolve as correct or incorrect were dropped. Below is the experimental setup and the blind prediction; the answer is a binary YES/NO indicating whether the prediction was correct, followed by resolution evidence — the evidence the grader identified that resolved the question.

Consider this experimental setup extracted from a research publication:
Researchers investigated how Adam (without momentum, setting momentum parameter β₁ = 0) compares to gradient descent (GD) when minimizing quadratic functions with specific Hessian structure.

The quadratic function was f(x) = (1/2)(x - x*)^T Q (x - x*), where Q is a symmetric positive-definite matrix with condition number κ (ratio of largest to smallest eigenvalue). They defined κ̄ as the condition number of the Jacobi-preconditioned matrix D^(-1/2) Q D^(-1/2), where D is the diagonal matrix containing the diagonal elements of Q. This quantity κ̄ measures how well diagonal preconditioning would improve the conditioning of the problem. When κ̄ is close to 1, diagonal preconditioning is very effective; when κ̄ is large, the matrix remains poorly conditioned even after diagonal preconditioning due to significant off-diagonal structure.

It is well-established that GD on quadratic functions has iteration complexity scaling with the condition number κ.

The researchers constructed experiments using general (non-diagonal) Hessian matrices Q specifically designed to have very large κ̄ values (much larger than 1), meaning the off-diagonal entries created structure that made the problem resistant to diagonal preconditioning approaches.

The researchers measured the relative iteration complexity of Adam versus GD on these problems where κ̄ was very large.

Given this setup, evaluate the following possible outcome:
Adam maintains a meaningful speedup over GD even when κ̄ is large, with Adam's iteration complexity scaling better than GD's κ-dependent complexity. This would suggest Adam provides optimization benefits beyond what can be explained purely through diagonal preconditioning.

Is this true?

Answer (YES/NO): NO